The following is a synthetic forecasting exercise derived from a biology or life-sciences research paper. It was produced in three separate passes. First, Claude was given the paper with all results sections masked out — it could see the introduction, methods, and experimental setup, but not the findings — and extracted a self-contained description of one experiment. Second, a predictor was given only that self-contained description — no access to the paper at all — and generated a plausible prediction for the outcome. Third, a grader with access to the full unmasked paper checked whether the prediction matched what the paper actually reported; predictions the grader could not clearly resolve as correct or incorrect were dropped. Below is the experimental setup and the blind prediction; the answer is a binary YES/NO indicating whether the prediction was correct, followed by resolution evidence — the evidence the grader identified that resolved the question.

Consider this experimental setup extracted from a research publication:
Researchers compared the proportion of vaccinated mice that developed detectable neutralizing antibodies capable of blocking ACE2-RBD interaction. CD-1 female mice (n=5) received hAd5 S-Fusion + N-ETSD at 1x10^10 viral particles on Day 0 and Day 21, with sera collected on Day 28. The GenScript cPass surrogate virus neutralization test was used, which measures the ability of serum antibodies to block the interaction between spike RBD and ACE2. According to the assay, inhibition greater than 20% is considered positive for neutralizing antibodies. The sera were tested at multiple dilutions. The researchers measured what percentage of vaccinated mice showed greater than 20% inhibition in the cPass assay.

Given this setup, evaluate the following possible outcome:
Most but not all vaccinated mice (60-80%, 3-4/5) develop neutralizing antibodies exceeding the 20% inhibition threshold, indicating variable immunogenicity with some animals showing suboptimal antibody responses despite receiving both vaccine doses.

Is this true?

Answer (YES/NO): YES